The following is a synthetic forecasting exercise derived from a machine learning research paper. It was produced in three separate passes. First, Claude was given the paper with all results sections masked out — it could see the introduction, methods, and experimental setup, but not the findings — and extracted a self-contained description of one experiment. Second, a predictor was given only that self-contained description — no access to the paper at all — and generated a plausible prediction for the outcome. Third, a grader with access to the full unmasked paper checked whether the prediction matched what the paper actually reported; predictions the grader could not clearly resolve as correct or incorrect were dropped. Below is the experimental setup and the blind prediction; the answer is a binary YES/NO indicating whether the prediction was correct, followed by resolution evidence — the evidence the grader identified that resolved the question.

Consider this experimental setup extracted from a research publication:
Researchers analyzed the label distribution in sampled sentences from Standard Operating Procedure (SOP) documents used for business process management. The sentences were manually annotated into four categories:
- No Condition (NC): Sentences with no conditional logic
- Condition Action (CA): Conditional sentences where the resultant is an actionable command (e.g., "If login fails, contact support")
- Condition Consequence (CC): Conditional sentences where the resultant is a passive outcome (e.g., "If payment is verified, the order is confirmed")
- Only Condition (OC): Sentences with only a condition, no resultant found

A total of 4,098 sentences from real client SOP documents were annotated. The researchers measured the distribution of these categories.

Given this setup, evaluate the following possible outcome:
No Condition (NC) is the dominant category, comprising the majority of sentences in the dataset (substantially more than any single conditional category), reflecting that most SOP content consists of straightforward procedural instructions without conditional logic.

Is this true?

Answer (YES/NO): YES